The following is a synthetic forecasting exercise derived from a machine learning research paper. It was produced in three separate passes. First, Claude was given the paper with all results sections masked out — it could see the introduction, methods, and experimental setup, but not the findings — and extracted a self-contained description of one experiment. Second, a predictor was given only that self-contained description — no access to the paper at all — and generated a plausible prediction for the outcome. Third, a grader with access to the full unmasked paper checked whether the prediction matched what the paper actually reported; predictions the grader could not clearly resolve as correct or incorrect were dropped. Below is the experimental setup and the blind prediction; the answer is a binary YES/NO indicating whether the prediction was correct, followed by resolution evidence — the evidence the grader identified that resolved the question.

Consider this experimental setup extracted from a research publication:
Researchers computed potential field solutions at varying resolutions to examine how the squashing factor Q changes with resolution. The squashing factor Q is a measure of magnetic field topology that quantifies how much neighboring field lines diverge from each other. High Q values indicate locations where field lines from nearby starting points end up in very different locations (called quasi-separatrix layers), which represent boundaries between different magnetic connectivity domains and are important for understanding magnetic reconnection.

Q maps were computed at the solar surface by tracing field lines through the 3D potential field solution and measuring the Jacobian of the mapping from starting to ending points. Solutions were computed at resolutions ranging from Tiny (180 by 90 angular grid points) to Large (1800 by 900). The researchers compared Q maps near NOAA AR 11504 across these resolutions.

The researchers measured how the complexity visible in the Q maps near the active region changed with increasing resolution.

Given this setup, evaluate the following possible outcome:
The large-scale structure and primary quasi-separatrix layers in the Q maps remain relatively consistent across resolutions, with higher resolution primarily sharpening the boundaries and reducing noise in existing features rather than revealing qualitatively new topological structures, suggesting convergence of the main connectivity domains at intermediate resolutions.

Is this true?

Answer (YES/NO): NO